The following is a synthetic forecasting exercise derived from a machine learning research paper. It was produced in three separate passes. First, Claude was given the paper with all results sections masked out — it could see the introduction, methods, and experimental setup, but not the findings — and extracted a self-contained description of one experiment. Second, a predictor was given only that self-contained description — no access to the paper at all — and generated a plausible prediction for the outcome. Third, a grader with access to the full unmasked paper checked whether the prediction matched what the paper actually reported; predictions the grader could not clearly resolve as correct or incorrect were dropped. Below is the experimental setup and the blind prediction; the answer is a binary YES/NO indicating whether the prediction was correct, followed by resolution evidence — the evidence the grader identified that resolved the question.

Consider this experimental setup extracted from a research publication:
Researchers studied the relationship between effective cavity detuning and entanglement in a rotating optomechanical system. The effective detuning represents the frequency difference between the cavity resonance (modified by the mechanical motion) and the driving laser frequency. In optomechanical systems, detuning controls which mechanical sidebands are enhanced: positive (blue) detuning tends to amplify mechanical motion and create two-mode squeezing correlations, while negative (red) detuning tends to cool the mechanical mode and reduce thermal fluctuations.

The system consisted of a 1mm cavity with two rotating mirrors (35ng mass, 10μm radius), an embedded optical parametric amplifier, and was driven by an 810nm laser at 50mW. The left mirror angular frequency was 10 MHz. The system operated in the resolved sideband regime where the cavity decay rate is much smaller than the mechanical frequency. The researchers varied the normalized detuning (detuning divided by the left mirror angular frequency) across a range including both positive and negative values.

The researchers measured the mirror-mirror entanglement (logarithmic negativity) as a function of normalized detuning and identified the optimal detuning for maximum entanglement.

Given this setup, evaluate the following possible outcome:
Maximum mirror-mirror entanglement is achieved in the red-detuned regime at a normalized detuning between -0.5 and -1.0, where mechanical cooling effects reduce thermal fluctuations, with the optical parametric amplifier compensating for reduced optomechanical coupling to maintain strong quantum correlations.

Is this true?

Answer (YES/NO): YES